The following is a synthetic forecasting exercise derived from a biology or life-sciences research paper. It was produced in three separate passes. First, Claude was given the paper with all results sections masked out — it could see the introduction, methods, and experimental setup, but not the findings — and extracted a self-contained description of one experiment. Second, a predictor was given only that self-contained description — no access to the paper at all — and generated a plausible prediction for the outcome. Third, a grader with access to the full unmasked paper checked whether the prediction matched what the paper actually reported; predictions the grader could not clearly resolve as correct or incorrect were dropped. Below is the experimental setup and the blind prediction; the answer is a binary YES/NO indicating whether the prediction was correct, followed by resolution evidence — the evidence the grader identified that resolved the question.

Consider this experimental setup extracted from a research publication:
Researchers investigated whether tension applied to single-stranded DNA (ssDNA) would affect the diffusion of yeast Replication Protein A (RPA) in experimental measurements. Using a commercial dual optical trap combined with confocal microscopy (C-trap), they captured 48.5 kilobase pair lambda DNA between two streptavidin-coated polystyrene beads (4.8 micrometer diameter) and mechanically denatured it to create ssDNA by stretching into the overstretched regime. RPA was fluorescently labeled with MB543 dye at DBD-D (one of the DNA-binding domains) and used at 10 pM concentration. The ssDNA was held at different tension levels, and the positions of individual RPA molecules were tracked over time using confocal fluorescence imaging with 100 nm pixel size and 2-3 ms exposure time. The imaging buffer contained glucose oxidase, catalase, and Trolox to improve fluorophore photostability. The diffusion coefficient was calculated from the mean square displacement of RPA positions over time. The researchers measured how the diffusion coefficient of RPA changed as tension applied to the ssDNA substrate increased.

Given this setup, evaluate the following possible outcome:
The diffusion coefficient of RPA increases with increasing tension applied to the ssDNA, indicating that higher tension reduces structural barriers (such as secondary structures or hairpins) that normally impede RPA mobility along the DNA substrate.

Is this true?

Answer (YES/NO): NO